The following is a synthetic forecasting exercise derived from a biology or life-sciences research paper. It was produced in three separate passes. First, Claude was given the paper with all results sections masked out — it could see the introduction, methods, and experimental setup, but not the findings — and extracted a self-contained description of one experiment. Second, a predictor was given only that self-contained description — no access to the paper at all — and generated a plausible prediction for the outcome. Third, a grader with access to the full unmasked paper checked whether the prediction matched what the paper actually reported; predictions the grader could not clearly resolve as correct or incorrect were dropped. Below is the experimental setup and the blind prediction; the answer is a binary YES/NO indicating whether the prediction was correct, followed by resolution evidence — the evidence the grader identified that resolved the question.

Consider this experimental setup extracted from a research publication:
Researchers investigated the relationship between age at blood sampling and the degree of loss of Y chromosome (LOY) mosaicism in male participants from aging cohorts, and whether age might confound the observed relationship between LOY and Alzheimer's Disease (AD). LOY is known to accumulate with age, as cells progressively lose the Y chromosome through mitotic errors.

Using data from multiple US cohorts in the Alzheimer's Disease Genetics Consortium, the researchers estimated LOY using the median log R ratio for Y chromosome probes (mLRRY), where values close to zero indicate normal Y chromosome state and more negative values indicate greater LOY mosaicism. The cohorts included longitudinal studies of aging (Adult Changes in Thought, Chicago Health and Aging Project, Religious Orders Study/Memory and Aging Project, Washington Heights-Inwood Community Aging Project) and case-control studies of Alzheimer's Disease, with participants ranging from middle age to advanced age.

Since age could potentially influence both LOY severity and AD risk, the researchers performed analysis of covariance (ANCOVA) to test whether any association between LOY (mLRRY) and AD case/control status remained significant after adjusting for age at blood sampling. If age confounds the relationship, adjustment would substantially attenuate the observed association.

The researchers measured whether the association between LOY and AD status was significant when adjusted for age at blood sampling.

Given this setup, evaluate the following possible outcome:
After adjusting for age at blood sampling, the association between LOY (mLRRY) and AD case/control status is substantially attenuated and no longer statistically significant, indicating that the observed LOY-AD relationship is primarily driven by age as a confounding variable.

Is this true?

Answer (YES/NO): YES